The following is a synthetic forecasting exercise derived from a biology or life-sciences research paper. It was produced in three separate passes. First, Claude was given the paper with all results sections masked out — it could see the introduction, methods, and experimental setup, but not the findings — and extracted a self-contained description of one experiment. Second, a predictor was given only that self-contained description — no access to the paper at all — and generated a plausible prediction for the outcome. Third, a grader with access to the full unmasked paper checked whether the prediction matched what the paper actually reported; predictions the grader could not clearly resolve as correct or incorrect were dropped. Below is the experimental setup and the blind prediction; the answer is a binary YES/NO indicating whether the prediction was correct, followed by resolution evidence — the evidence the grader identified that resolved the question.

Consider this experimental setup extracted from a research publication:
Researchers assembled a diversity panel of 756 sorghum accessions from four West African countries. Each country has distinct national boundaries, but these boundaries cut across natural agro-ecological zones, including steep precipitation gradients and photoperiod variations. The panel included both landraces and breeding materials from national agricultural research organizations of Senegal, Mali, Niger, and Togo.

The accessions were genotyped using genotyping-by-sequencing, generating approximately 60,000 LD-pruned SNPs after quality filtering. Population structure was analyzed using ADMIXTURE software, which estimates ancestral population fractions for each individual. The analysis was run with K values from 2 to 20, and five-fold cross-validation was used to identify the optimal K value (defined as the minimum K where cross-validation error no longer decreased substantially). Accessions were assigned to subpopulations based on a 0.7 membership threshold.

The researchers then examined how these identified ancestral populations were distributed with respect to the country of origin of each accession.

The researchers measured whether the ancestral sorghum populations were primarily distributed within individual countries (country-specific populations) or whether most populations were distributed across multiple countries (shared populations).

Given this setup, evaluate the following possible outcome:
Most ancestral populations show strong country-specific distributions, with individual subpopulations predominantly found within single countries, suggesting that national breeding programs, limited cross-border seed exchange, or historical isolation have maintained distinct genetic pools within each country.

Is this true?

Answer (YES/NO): NO